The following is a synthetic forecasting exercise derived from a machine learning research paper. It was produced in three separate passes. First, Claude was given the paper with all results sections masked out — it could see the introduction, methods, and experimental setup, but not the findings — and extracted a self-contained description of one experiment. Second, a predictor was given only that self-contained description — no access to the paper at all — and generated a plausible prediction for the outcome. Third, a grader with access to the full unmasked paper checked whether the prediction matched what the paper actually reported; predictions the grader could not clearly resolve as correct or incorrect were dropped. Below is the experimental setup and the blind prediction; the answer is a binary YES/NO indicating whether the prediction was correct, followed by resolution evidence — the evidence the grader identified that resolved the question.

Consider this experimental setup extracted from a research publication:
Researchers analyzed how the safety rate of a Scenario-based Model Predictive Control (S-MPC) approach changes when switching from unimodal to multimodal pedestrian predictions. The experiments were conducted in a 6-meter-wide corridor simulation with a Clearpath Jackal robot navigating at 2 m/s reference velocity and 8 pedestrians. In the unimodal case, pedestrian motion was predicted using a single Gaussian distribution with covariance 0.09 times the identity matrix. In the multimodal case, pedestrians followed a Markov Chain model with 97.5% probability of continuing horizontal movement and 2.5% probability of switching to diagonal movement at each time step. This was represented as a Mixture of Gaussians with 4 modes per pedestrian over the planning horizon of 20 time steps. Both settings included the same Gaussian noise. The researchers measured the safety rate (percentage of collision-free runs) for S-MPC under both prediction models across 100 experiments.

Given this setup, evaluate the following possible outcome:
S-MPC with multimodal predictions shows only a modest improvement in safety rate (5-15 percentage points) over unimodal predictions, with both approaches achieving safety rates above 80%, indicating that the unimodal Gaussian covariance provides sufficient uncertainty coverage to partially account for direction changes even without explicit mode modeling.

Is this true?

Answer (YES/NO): NO